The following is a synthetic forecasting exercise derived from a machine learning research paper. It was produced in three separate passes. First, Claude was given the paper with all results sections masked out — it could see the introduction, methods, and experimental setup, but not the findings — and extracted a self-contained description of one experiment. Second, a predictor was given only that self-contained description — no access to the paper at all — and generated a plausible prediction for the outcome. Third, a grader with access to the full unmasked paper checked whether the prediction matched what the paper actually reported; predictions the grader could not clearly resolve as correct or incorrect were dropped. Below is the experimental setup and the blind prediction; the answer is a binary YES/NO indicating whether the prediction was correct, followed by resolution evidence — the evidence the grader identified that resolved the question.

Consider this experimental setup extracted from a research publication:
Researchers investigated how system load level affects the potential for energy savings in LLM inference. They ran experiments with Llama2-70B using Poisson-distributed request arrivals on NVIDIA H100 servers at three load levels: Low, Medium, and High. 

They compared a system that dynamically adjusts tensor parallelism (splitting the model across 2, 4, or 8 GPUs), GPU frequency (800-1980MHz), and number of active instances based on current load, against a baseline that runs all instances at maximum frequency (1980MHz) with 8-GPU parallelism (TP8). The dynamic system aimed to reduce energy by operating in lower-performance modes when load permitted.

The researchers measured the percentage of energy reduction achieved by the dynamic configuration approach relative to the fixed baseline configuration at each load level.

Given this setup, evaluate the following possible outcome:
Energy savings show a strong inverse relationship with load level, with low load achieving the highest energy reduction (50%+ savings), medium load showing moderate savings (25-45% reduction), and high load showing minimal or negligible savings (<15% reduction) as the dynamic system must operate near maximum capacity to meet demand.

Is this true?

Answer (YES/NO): NO